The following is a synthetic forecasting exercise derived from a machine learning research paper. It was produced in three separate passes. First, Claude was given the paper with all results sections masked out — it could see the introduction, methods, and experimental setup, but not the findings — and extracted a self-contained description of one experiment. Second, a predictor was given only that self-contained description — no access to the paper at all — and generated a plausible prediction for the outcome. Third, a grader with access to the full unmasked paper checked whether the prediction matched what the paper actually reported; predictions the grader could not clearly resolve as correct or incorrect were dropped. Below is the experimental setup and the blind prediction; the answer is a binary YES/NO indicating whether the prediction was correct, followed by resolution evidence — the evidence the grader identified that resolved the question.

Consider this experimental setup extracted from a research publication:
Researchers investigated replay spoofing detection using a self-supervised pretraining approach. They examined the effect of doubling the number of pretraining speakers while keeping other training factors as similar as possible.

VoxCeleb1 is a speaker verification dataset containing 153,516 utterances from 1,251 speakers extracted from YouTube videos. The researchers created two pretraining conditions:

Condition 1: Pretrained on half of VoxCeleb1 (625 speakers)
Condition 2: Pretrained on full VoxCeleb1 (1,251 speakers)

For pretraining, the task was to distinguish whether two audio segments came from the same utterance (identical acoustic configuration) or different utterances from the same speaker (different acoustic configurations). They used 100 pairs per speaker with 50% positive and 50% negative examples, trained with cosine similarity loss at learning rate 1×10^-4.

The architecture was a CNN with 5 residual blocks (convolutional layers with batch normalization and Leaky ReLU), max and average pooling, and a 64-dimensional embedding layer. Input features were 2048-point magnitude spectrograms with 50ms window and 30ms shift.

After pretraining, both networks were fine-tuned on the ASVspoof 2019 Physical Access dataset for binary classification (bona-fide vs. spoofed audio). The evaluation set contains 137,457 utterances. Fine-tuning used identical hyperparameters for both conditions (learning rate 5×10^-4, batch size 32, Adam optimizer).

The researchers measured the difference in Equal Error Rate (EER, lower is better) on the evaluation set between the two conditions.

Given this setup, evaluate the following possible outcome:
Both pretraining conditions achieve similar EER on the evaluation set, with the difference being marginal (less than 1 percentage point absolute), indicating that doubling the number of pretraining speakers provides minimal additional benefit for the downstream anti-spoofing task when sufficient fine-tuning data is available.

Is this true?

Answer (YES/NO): NO